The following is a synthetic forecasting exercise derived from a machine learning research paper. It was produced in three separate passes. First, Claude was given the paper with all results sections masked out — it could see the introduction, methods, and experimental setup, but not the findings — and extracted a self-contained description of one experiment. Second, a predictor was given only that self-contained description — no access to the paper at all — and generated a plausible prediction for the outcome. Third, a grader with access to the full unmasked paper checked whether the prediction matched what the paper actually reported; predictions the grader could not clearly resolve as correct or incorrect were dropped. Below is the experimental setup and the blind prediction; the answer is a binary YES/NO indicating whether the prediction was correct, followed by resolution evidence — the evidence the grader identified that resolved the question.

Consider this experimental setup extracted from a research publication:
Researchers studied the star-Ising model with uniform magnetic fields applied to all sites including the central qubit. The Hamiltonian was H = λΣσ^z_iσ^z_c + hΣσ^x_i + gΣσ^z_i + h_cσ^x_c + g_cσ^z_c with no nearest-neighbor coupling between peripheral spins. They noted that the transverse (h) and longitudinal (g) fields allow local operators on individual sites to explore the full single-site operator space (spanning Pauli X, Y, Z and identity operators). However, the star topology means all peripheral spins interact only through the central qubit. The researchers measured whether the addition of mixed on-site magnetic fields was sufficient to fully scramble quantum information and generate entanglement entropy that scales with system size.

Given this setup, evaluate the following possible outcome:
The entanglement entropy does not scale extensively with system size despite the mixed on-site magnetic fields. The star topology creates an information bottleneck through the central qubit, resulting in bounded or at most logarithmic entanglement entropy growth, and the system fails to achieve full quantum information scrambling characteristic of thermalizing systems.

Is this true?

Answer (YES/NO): YES